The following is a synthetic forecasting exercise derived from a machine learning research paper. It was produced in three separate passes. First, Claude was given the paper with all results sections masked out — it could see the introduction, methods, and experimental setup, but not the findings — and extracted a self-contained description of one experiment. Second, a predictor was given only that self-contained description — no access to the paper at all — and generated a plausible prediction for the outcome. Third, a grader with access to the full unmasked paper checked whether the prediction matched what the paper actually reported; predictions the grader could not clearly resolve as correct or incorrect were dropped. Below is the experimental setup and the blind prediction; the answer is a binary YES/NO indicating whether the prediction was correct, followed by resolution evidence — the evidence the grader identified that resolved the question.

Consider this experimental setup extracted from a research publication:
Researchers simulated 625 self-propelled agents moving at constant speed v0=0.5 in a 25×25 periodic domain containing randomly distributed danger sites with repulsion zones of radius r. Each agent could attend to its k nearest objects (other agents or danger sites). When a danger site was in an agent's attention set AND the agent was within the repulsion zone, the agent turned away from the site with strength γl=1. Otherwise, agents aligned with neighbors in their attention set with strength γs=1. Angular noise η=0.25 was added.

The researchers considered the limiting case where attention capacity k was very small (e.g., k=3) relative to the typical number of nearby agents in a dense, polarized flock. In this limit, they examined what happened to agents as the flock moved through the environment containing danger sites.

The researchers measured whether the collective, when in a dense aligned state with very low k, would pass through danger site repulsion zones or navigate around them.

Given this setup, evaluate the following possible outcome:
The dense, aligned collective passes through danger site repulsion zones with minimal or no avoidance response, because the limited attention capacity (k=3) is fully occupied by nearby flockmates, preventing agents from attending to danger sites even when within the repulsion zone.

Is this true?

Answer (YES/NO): YES